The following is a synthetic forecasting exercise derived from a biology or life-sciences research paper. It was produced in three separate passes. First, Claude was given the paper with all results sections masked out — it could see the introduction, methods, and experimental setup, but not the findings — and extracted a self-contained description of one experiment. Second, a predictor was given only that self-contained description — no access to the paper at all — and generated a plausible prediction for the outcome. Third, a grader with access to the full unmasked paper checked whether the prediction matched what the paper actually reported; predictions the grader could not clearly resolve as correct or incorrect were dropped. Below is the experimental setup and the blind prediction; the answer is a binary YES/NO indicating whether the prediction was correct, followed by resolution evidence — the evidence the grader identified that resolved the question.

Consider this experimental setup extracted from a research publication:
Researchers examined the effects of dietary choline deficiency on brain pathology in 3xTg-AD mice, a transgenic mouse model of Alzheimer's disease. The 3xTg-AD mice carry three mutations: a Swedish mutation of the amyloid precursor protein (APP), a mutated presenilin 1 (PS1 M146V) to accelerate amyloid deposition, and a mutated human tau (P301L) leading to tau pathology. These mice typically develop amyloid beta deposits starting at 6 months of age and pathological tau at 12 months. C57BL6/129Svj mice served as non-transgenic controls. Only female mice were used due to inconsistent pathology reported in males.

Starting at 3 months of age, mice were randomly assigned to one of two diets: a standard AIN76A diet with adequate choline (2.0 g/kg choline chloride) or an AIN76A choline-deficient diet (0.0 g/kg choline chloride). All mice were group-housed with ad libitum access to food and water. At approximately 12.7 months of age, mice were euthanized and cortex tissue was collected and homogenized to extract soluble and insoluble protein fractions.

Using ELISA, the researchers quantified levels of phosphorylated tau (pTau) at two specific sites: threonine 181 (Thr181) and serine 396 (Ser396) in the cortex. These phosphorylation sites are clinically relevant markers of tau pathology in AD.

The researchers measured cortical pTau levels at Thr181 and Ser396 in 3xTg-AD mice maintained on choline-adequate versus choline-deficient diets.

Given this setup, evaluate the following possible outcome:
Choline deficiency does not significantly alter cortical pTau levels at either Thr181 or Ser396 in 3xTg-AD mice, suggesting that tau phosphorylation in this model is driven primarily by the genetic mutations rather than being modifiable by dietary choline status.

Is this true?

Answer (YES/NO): NO